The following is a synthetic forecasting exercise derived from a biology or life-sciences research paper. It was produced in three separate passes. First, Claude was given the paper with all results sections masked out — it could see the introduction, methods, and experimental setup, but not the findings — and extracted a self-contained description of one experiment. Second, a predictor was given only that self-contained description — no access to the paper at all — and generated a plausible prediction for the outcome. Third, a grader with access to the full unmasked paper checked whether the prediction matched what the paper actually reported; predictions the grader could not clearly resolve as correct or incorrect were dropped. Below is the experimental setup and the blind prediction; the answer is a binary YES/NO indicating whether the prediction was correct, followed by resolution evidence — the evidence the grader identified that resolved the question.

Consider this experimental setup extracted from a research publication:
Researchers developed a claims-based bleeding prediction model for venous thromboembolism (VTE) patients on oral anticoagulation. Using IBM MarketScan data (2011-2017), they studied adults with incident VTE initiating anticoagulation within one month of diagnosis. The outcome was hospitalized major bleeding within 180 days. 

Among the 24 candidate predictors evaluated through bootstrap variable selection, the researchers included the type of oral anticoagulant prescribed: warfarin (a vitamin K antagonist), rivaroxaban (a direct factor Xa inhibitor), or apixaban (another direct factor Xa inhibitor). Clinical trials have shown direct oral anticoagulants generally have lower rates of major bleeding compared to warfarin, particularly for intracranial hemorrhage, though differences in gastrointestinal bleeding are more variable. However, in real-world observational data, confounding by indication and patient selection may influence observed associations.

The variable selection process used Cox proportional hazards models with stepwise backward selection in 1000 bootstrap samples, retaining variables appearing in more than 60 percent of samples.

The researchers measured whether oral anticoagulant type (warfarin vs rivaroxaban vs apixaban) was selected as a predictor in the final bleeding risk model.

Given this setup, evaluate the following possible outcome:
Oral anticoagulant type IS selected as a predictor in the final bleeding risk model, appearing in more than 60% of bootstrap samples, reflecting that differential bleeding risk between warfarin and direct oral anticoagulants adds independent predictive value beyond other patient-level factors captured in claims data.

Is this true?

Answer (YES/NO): YES